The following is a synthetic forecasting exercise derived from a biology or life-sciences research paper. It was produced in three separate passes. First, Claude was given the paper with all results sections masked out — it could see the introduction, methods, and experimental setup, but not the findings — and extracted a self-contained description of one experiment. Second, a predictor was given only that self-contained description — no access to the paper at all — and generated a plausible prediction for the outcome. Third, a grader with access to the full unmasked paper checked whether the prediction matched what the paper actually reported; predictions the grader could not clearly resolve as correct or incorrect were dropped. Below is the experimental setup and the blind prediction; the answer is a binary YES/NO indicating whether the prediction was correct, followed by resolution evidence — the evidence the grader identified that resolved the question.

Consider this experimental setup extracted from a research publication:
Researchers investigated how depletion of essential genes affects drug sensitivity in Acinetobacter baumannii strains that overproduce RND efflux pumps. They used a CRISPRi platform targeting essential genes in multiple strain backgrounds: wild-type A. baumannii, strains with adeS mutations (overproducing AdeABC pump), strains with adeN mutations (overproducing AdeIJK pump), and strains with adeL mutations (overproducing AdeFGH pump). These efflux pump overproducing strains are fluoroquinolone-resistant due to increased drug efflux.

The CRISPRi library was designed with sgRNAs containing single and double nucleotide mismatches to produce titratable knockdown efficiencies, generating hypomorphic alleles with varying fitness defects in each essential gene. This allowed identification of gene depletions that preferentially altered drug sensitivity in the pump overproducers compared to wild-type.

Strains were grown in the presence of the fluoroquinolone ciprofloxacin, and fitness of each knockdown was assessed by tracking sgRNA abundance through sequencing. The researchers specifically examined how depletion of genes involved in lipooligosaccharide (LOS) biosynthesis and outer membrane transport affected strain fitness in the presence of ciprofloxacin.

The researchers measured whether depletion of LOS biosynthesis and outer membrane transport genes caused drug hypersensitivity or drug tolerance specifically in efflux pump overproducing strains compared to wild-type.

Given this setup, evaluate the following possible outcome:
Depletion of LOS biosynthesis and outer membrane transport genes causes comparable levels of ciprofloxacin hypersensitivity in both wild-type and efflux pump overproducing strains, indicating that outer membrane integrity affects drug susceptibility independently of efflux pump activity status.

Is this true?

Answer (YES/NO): NO